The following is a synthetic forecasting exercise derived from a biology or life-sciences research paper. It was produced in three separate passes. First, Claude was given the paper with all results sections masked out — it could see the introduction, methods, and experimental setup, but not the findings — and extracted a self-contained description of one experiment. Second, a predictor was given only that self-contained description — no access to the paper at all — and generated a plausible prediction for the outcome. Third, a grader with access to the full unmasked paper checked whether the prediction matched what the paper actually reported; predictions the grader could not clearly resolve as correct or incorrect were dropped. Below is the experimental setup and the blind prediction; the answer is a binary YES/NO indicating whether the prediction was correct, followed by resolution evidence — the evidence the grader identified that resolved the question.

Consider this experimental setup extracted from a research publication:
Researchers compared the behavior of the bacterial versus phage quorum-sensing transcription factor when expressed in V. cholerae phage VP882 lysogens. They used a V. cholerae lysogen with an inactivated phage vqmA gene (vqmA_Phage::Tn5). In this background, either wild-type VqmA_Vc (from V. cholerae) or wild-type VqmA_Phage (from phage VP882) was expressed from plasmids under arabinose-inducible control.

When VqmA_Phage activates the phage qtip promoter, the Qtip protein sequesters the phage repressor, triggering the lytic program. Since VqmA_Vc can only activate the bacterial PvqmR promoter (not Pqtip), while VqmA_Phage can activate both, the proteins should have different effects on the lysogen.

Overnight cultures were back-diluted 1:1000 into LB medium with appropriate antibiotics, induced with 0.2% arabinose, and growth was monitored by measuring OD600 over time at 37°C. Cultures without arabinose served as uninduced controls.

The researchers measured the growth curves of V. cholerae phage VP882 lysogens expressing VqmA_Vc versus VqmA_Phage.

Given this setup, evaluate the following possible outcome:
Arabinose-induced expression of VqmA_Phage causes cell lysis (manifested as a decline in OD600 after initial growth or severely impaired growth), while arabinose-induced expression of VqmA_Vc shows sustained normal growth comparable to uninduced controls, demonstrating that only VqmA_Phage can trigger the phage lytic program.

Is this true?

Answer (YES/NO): YES